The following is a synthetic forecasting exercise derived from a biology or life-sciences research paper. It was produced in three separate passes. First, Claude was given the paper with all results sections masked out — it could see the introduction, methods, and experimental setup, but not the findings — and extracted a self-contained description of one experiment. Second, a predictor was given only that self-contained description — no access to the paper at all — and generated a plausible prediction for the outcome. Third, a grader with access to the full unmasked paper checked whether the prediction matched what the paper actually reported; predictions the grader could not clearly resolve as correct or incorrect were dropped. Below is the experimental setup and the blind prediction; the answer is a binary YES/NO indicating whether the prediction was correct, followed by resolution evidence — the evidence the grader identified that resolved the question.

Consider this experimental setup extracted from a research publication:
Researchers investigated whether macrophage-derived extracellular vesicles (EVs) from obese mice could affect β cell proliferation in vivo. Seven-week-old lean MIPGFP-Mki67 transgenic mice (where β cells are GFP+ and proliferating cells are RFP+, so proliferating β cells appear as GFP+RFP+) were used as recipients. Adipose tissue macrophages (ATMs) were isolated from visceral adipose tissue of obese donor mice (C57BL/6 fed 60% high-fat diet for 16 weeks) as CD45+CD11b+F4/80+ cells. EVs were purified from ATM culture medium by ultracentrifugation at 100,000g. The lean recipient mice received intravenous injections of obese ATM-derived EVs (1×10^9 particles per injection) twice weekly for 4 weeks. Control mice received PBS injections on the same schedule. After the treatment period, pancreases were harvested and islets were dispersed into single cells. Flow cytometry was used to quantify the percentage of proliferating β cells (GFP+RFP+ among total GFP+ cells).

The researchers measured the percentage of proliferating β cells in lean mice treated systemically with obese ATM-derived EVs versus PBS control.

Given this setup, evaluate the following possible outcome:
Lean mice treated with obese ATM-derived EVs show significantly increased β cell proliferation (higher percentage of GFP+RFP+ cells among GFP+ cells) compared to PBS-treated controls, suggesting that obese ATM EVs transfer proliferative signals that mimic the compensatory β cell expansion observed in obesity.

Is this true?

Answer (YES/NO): YES